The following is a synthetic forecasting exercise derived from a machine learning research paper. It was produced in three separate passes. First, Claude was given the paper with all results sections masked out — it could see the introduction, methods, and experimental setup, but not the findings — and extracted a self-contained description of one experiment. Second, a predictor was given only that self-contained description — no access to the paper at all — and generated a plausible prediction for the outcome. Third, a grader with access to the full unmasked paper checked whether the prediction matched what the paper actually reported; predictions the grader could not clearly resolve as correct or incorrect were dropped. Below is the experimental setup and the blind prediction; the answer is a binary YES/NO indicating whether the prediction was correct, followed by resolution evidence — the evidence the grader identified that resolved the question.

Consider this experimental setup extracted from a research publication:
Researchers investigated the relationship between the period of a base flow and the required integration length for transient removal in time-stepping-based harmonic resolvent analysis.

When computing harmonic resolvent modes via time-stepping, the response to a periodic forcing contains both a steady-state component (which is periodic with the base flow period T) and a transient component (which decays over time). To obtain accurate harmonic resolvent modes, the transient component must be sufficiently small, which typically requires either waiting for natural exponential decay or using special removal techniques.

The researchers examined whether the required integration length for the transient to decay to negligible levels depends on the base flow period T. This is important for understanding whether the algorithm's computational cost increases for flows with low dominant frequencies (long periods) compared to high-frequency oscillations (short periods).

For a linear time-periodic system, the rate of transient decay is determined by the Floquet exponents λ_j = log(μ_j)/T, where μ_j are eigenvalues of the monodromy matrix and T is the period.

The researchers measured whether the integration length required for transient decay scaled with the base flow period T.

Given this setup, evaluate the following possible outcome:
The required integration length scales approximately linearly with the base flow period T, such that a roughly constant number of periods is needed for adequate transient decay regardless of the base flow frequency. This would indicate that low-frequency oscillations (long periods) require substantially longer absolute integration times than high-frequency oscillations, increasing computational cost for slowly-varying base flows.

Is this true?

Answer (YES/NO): NO